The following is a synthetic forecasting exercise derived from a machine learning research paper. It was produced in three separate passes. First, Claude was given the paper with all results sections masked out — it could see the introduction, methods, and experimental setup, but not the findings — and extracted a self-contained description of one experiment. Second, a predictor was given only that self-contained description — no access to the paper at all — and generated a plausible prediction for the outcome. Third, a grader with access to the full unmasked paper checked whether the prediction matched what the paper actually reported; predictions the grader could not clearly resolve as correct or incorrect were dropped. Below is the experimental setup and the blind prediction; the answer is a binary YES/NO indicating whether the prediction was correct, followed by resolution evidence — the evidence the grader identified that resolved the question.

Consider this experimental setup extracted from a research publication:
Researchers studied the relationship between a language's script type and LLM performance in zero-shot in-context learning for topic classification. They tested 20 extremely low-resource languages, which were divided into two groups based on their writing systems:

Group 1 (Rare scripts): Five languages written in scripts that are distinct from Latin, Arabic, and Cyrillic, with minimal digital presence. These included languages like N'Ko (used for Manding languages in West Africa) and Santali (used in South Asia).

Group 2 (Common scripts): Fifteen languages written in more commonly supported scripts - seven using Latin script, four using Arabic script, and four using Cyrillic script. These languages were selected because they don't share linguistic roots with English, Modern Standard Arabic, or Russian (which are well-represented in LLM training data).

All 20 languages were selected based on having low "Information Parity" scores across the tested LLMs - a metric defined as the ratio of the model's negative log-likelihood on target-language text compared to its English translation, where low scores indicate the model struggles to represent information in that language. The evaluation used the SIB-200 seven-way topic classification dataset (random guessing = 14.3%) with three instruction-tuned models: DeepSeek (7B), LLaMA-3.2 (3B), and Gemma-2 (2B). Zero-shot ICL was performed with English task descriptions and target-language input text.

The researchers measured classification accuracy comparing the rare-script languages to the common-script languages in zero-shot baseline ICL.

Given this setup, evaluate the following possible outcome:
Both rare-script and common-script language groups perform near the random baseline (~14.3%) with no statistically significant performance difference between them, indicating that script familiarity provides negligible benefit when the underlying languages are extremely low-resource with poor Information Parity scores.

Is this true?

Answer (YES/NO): NO